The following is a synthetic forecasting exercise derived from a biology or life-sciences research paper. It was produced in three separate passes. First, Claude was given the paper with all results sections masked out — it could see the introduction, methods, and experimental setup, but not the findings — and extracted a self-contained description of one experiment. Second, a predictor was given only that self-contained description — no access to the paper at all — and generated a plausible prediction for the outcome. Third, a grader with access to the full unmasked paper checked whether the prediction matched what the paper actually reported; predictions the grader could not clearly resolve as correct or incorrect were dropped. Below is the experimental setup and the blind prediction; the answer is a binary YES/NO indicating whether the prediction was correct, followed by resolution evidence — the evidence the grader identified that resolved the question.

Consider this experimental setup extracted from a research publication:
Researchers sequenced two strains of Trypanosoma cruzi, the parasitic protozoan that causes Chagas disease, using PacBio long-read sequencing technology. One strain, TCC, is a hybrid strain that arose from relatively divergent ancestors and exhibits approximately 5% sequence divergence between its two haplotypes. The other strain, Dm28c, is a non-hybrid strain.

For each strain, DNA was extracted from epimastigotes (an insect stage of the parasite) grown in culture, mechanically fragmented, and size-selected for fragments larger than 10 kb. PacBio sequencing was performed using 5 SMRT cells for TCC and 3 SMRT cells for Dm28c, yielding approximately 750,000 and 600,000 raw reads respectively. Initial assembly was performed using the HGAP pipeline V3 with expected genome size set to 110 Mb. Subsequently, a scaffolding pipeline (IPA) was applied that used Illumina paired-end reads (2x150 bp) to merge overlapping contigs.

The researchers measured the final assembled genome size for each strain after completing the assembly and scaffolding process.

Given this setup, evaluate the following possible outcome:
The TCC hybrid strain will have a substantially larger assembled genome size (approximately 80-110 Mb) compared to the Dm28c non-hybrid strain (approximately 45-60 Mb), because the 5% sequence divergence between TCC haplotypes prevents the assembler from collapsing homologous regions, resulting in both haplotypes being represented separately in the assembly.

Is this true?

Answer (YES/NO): YES